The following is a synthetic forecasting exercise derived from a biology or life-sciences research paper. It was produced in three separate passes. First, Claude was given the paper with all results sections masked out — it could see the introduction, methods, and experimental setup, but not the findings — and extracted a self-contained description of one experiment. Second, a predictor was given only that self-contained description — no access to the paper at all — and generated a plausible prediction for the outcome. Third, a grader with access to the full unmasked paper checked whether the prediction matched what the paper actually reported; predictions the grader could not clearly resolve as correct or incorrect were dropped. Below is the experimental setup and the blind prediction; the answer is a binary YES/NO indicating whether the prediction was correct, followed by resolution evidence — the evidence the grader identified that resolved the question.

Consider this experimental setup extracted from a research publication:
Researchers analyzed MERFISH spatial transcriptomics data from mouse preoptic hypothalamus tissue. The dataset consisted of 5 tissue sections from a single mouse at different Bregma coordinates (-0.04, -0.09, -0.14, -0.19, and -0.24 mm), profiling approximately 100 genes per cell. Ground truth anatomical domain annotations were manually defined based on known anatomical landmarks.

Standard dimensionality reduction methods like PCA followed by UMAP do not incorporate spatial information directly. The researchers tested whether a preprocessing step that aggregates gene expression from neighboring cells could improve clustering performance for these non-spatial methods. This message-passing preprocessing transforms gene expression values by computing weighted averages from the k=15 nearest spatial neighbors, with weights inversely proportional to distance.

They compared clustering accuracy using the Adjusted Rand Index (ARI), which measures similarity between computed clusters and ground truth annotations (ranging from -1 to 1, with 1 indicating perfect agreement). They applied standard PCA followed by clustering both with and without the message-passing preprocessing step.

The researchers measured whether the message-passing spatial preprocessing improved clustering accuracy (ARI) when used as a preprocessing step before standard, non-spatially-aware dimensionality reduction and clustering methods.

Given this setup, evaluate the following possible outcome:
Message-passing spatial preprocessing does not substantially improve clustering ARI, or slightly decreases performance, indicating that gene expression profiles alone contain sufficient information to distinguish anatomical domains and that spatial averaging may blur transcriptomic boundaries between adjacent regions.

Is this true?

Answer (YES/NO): NO